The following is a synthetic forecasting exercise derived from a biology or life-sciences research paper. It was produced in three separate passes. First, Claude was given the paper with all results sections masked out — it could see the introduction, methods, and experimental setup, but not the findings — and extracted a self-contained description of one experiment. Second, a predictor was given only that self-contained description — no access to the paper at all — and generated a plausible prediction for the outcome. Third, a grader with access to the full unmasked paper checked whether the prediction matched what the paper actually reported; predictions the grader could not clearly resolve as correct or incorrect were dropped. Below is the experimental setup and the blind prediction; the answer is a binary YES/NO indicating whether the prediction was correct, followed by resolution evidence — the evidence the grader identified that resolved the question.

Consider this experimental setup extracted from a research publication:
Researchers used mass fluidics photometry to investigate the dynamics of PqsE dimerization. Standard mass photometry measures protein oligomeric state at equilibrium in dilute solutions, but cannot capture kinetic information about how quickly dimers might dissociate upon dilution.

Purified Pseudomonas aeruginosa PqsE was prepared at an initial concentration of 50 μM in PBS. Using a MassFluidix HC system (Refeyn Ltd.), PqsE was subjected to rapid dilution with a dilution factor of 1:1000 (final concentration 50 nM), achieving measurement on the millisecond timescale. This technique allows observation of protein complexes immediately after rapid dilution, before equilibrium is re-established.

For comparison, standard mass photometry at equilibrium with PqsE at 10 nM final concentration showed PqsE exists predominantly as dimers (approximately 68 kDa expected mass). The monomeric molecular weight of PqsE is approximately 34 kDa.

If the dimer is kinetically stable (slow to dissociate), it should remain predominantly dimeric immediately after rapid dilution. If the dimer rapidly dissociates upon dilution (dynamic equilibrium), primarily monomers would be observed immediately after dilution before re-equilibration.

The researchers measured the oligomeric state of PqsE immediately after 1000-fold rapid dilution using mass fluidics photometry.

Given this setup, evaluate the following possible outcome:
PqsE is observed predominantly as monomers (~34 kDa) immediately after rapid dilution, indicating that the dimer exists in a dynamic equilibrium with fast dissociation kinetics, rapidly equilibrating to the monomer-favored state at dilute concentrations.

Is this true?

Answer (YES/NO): NO